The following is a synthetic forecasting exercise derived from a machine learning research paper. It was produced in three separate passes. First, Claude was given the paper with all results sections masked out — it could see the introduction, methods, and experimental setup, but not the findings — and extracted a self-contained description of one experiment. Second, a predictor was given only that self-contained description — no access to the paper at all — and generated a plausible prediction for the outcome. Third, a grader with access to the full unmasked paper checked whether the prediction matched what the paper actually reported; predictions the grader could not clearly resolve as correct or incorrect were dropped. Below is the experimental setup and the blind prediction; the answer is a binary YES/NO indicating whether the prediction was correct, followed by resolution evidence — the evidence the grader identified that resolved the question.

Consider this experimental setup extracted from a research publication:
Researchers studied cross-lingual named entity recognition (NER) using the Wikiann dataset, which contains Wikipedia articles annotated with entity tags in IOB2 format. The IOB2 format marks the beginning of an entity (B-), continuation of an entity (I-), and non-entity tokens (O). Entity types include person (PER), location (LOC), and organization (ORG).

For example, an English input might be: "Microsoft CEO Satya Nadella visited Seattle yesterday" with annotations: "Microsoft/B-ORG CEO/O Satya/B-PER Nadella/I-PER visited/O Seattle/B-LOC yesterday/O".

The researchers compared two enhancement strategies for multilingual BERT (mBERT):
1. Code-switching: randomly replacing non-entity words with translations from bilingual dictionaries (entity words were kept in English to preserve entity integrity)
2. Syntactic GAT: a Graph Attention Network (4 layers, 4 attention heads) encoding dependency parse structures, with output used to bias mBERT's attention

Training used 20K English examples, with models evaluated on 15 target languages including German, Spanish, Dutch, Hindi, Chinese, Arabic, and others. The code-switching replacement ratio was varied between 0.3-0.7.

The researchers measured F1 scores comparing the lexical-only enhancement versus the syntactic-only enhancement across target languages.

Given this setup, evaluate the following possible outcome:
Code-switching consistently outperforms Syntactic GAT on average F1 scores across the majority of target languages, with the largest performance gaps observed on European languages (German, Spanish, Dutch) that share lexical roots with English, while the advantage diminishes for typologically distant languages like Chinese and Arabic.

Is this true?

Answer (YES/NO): NO